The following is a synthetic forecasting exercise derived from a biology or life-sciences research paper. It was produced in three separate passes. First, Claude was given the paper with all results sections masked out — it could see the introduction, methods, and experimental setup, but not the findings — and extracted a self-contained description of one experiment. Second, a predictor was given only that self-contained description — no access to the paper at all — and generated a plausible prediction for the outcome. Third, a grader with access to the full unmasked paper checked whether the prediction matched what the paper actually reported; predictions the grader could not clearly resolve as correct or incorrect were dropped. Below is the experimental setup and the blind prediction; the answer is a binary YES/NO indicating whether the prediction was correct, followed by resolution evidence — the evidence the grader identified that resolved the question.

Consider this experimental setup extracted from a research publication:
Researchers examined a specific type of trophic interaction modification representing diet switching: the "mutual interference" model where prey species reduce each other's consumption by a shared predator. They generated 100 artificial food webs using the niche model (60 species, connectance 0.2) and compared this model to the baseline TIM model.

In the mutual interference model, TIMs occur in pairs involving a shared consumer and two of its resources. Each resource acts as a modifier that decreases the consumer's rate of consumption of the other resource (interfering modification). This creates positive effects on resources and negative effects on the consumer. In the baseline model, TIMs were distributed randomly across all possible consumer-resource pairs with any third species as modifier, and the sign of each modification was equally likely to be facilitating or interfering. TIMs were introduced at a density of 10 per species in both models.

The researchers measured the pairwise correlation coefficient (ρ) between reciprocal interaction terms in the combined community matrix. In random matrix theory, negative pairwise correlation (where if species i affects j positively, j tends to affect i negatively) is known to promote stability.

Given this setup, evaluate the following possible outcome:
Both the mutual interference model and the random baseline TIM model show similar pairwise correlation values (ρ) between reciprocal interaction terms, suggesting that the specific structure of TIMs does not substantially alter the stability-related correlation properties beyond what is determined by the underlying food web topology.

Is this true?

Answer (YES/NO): NO